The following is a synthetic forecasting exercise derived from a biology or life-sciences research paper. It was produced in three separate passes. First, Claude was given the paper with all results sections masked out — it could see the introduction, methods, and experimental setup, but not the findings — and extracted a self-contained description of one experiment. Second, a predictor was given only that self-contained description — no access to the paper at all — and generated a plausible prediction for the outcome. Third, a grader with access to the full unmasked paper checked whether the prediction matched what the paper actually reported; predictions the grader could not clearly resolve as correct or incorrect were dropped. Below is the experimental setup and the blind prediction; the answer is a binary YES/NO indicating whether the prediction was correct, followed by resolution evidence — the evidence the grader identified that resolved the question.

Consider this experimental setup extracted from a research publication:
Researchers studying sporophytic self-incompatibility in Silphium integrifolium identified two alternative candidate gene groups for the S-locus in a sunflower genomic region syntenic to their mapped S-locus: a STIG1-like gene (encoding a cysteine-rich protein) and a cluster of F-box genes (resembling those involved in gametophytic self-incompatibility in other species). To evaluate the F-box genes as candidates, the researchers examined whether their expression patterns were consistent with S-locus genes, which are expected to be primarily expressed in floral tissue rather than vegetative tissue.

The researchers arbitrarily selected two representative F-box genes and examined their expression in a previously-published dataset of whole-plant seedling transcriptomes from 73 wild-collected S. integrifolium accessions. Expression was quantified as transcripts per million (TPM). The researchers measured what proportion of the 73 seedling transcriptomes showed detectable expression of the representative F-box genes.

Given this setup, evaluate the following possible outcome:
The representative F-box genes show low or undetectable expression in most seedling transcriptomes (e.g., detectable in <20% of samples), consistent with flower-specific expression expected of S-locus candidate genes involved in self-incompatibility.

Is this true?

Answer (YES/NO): NO